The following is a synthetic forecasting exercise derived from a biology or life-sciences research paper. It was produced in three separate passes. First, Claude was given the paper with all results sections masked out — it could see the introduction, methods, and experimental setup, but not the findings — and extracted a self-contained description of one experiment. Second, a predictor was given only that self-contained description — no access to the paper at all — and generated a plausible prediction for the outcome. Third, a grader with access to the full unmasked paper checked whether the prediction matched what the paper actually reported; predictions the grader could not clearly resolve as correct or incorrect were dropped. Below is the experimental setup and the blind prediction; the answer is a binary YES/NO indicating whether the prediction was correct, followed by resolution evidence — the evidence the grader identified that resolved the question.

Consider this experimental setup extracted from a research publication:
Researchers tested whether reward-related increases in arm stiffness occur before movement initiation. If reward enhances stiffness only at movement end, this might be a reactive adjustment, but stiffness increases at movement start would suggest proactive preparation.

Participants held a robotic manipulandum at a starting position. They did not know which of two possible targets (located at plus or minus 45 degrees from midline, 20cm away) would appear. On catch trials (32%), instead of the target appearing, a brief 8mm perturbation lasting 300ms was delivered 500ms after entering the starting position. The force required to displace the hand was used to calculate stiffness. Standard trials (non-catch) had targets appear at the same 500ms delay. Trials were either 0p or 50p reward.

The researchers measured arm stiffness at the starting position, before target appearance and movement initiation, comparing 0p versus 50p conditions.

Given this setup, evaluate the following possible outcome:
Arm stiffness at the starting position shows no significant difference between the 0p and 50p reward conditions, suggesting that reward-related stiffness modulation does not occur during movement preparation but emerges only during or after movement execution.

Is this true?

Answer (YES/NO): YES